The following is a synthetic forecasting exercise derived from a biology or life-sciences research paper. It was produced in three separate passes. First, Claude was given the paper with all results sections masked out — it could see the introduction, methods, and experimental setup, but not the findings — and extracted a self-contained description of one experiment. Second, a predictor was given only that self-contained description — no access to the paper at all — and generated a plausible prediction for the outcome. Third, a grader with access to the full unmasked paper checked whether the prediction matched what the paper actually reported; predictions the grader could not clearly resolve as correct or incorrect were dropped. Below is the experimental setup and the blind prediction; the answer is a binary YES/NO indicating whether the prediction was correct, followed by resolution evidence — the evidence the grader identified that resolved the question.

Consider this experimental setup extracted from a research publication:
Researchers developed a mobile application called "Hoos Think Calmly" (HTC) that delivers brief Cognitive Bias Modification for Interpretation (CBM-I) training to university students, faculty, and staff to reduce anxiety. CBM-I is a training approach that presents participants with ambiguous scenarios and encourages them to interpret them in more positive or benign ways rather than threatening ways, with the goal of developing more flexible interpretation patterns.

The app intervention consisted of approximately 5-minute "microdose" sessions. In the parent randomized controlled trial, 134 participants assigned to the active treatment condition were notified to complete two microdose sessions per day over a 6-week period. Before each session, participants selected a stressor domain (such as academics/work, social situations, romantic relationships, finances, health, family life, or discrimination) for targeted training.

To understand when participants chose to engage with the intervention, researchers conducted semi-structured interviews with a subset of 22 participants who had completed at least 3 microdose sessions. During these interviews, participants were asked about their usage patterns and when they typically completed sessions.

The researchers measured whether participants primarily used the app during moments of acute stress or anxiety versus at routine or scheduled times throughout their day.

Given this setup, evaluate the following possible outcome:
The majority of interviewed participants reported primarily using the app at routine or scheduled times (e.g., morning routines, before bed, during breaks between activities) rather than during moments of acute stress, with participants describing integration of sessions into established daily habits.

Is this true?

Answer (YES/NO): YES